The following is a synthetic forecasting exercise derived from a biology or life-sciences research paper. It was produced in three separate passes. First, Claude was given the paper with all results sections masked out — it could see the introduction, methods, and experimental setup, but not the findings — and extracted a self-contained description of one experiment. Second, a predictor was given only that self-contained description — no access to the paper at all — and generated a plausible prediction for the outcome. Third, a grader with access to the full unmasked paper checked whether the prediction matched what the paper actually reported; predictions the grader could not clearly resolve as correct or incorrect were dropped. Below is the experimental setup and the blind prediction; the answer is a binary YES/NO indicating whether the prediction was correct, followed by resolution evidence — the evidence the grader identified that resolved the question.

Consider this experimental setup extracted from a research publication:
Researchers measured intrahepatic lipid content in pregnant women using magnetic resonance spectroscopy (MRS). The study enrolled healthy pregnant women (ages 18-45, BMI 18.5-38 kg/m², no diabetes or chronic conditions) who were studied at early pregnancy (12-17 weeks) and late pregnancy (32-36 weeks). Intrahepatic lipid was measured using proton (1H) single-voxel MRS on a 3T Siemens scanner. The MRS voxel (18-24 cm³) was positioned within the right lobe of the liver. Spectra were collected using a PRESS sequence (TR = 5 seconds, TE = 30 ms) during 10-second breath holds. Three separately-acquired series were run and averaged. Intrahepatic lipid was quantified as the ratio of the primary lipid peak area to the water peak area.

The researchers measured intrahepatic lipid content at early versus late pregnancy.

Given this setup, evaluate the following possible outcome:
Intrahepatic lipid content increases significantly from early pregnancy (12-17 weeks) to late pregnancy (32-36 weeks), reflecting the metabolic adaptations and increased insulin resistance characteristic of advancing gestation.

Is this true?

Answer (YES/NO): NO